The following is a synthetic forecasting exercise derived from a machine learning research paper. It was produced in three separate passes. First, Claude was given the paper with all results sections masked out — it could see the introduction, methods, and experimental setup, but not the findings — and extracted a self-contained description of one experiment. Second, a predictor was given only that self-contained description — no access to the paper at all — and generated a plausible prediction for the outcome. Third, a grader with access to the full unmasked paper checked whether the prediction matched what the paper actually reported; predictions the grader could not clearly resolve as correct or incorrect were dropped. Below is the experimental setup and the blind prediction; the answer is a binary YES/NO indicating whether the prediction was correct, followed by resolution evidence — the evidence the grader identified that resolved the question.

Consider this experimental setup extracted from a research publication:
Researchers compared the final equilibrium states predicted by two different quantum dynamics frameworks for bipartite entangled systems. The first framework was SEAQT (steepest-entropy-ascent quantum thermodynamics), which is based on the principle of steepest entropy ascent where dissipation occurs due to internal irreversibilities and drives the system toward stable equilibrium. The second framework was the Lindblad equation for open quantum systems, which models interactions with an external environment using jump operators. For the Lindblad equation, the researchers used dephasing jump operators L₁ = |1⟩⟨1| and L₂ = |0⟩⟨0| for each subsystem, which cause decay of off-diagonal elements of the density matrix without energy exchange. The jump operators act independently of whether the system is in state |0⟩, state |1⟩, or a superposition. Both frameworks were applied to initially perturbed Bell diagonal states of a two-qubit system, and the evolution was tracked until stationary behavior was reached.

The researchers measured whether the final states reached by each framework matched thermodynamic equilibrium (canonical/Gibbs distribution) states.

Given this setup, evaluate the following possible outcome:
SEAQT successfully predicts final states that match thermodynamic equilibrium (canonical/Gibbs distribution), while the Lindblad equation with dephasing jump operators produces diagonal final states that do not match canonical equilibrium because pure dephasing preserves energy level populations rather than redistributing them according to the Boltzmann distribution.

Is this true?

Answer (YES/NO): YES